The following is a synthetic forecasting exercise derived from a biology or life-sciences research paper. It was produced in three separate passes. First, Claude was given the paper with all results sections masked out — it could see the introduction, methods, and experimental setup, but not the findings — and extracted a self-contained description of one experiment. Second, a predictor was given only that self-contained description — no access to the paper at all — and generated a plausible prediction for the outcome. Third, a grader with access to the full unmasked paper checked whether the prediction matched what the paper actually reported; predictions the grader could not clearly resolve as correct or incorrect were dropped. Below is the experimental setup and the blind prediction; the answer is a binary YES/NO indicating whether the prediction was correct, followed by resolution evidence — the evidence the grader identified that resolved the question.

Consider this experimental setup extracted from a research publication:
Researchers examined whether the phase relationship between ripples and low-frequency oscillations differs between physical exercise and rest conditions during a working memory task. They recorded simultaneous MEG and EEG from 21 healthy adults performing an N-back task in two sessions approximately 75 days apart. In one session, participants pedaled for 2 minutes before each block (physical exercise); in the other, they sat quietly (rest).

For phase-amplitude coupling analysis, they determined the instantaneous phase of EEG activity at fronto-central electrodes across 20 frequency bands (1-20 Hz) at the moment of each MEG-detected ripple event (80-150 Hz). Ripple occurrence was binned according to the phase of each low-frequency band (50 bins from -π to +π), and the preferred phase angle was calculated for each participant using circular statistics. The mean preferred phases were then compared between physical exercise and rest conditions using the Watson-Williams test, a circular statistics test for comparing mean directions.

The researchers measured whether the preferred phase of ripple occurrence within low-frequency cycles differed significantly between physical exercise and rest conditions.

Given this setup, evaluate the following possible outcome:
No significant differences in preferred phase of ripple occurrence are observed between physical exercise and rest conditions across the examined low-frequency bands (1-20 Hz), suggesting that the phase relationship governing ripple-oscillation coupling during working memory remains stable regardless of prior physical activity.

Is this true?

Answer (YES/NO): NO